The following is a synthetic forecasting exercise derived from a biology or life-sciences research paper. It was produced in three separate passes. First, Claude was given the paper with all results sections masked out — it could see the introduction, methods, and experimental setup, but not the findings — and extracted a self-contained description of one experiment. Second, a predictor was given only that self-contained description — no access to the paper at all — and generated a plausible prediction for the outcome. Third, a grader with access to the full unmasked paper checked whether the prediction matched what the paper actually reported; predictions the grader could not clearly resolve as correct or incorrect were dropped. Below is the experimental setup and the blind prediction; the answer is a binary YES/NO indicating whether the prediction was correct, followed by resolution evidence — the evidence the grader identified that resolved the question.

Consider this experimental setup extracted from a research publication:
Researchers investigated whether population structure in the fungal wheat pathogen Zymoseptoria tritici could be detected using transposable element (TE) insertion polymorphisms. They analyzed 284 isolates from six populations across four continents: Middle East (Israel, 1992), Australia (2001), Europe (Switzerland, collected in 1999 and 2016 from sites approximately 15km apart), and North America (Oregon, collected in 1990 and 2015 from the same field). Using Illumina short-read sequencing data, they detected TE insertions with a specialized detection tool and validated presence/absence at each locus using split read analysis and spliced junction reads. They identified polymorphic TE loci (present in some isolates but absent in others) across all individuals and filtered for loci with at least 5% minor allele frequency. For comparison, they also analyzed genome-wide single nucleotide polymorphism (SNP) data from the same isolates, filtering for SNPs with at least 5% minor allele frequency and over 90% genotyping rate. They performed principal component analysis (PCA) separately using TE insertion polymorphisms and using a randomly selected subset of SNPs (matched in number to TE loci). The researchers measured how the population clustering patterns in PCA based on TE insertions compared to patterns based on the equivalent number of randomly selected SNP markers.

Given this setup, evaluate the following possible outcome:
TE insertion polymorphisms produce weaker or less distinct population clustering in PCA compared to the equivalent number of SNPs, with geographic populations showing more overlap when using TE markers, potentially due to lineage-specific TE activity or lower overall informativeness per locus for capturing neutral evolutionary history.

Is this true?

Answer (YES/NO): YES